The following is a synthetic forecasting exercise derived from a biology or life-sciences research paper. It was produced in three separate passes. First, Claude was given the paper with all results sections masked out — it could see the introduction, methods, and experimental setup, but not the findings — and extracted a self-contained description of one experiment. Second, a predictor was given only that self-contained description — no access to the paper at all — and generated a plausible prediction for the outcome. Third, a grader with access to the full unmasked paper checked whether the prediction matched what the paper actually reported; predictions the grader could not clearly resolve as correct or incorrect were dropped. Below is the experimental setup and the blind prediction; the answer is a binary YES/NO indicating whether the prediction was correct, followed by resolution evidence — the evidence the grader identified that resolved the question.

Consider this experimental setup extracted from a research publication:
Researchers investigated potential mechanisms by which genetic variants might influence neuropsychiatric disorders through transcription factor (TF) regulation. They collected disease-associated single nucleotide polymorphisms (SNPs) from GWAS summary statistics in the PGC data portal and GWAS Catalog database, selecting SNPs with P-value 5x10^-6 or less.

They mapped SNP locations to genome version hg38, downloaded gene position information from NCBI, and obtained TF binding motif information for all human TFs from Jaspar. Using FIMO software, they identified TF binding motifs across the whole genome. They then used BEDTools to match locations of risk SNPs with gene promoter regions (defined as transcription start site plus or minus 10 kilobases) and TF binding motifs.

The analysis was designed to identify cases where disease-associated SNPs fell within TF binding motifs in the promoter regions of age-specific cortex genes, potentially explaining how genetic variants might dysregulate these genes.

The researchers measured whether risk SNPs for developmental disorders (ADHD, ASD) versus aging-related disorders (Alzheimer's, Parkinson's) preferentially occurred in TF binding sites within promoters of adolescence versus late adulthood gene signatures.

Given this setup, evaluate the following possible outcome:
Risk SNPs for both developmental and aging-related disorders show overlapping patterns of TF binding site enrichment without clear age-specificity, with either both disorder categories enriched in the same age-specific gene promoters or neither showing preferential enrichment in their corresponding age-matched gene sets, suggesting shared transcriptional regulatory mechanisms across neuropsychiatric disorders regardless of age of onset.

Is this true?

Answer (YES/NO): NO